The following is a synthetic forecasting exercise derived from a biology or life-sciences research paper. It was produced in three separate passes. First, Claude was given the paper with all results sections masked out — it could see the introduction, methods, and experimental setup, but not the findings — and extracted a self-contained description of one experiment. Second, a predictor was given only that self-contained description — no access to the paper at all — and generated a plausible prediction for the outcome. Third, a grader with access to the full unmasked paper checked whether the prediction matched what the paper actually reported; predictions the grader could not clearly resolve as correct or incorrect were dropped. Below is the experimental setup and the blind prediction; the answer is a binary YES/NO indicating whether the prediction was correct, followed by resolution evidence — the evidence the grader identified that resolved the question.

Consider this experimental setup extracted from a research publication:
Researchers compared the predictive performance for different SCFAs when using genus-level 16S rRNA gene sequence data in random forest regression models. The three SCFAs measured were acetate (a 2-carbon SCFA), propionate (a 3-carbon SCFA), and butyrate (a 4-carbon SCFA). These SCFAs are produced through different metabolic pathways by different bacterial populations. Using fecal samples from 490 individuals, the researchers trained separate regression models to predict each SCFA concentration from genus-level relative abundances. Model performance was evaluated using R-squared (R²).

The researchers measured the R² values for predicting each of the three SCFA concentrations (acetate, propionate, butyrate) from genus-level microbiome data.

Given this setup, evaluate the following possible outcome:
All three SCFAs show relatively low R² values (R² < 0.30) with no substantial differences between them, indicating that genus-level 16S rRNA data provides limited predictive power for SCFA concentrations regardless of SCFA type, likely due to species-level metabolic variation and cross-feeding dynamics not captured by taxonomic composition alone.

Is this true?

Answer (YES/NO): NO